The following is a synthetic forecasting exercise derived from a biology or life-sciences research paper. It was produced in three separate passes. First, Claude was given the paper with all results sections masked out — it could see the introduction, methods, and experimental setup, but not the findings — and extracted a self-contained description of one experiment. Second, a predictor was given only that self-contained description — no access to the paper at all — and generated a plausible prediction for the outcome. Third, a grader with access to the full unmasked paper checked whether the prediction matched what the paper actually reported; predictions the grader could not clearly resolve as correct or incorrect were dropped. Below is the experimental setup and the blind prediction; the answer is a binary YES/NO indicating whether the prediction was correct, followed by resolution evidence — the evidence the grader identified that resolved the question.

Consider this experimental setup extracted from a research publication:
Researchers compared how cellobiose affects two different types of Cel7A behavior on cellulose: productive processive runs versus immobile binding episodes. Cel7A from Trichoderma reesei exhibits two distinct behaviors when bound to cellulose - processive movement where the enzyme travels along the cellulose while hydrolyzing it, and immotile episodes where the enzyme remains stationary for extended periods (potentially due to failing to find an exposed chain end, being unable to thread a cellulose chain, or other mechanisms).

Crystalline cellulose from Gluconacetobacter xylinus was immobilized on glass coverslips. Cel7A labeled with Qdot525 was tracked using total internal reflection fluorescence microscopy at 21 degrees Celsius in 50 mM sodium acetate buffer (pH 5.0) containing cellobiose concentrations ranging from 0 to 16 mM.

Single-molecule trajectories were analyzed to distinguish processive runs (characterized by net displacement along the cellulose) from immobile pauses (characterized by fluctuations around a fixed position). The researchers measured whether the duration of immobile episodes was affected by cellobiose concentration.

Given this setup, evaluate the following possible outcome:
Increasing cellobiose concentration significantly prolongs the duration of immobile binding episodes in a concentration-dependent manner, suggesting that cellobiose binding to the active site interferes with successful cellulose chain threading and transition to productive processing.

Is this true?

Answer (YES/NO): NO